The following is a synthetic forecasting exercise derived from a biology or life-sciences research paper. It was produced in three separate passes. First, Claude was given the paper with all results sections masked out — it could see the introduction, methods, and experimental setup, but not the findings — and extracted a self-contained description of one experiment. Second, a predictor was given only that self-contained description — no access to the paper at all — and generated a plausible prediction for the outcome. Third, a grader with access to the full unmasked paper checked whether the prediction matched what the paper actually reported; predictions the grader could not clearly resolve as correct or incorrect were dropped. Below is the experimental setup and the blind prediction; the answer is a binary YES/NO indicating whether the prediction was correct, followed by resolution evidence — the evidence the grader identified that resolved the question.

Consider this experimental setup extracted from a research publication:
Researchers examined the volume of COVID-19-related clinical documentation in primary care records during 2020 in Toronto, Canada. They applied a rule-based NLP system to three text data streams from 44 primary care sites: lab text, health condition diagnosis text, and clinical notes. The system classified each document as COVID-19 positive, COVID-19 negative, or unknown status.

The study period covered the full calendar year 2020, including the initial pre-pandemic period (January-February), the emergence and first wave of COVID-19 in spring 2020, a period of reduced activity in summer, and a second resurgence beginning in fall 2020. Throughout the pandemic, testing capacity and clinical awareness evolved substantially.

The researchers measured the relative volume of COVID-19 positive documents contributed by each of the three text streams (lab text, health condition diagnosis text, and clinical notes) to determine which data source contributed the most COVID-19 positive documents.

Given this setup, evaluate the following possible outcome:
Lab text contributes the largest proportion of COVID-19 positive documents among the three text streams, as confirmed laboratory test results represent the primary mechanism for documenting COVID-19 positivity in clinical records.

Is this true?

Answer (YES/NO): NO